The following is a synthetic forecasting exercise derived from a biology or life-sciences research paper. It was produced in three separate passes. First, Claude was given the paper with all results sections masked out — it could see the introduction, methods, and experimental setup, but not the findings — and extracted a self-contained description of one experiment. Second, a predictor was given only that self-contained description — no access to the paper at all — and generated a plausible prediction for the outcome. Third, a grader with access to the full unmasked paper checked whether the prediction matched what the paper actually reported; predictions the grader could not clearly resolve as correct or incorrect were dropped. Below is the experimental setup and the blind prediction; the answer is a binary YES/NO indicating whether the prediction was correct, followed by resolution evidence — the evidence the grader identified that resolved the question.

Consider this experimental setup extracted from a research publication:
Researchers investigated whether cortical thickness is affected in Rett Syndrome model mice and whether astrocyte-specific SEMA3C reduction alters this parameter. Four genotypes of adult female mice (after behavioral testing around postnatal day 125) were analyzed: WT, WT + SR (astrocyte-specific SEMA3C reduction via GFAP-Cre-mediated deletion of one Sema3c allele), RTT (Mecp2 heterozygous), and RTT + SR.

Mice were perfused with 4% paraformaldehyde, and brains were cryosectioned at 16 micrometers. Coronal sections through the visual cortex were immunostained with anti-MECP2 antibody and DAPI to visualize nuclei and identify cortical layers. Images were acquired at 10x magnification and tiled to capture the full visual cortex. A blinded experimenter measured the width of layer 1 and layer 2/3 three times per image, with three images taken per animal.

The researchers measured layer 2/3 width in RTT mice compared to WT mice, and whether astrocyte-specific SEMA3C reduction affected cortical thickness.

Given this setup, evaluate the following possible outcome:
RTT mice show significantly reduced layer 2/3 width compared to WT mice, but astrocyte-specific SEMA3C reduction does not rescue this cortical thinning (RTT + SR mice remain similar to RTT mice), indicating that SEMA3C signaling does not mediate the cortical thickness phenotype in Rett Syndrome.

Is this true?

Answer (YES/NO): NO